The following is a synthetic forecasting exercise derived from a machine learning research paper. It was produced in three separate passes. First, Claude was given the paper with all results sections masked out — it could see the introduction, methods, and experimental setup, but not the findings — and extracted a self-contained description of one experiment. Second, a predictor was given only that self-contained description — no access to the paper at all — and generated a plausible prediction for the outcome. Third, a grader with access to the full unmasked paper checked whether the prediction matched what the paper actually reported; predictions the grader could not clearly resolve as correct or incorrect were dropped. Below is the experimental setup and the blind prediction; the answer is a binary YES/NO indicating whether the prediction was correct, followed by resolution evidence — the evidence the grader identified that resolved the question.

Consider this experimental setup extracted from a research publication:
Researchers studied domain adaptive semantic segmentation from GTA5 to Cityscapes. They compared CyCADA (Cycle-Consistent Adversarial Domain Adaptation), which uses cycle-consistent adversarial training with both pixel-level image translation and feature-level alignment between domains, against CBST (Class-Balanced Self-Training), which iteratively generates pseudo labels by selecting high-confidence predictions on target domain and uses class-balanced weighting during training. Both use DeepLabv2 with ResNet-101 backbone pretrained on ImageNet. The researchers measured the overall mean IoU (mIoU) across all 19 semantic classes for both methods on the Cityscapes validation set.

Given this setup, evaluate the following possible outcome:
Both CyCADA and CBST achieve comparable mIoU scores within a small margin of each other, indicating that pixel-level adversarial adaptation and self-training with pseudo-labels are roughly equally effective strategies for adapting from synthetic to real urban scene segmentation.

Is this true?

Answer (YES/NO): NO